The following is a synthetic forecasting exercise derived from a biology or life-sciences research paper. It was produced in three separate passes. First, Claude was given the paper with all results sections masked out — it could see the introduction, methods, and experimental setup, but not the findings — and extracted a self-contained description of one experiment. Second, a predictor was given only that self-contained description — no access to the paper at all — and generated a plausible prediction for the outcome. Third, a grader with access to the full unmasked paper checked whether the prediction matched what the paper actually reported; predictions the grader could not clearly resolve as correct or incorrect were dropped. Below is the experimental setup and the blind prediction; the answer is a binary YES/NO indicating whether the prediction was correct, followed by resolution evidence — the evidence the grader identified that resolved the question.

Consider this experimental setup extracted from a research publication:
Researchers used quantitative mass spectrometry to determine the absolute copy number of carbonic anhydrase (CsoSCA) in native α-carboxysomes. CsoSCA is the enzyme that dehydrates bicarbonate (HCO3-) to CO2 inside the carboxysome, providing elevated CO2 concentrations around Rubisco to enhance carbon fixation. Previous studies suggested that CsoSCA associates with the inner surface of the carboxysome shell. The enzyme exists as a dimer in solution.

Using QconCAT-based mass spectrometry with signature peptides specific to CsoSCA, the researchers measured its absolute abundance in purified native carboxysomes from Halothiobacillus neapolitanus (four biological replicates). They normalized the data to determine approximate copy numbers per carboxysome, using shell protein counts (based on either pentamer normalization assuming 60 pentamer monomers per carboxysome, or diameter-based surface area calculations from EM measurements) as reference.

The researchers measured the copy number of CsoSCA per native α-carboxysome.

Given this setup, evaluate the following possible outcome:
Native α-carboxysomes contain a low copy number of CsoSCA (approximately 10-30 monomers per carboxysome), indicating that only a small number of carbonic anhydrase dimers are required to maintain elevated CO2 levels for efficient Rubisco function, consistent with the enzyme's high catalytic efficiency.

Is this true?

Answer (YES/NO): NO